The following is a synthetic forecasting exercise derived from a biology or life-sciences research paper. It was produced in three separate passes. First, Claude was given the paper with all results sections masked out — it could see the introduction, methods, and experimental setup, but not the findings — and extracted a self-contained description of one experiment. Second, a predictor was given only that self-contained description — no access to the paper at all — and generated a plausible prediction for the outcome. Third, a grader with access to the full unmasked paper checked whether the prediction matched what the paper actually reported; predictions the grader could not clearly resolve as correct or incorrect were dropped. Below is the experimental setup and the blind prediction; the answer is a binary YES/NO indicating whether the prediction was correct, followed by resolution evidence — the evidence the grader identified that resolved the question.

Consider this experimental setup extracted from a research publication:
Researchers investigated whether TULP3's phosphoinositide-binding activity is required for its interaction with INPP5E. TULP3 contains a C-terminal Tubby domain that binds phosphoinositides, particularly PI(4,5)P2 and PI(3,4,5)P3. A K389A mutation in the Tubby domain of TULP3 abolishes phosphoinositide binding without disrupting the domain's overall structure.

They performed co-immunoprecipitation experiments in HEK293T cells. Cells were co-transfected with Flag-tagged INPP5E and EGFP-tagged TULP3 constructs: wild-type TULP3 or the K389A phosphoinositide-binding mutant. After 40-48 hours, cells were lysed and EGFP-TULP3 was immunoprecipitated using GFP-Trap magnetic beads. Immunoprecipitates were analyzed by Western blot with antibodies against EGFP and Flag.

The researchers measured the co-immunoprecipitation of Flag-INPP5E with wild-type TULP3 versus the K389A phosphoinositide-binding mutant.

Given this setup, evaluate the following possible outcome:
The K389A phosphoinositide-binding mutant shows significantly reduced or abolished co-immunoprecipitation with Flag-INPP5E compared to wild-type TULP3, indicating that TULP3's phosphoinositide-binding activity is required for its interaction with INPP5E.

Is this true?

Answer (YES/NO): YES